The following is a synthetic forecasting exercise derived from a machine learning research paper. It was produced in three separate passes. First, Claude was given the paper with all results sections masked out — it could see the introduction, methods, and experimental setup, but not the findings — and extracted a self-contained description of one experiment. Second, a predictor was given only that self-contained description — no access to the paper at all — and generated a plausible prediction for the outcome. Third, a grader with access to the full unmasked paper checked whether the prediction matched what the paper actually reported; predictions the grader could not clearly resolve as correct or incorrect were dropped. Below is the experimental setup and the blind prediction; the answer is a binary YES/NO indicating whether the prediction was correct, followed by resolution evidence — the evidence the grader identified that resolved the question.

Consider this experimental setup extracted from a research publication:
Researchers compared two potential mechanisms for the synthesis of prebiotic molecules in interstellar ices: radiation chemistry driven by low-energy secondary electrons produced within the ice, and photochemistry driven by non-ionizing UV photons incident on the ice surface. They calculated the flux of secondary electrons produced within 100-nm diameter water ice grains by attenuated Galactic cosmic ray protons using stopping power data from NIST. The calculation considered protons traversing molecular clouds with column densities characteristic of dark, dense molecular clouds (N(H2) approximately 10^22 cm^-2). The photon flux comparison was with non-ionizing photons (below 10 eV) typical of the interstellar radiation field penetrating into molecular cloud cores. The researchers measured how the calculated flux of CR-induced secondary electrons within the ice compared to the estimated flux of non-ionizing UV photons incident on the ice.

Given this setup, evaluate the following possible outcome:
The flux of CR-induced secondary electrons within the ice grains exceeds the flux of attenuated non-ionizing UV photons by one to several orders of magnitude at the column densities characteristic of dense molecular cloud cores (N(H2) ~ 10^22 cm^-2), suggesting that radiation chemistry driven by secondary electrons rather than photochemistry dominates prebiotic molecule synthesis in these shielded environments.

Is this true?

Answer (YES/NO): NO